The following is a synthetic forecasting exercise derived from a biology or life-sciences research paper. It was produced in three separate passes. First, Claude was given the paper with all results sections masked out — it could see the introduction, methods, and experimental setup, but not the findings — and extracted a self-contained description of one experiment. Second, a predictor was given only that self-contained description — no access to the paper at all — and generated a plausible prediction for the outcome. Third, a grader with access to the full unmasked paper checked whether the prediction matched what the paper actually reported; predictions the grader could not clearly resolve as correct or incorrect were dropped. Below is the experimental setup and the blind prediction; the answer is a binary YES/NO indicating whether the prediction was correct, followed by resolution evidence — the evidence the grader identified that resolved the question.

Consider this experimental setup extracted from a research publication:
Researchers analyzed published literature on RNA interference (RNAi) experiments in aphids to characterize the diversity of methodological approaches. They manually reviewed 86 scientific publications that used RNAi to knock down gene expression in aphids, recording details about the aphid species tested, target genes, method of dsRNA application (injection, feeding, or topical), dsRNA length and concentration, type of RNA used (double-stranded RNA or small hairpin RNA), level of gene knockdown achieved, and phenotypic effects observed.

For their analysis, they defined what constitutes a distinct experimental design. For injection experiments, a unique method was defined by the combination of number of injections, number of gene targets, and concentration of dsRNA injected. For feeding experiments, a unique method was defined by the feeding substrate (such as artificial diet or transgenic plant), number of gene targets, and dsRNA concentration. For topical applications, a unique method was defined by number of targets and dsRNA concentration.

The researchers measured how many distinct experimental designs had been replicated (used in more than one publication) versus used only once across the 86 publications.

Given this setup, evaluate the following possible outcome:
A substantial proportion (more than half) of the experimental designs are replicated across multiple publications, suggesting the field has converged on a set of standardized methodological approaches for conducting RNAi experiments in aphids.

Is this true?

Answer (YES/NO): NO